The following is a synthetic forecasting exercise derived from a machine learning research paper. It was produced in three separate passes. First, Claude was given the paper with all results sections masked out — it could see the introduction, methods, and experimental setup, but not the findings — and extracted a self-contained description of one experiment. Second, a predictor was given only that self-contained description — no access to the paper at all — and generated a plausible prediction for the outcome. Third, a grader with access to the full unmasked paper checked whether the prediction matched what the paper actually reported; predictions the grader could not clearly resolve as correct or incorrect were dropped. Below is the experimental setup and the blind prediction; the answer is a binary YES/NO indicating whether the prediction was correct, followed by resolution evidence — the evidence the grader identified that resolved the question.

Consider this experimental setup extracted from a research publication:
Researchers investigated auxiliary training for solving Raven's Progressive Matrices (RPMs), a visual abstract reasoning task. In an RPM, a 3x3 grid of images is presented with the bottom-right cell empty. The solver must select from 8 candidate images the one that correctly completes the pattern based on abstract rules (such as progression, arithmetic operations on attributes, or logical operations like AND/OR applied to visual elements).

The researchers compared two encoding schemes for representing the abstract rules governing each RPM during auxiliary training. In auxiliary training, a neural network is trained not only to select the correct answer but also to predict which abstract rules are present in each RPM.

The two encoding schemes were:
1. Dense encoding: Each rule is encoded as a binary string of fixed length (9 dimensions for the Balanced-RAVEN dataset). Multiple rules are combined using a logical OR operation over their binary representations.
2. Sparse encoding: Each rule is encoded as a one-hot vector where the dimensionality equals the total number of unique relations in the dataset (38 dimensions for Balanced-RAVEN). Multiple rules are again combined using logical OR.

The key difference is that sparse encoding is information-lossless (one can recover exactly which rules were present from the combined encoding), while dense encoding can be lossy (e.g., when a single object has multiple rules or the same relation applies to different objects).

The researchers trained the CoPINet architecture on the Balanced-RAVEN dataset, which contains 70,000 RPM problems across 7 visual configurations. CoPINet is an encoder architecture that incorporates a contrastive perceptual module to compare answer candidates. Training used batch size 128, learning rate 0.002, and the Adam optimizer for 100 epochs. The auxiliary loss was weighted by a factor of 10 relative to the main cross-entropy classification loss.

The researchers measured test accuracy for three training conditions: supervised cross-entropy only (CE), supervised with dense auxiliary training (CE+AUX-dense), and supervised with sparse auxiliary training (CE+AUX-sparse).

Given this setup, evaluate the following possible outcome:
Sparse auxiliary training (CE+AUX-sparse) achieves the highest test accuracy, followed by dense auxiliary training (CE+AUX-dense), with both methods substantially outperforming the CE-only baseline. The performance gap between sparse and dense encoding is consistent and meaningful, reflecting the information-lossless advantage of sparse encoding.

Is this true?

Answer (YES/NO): NO